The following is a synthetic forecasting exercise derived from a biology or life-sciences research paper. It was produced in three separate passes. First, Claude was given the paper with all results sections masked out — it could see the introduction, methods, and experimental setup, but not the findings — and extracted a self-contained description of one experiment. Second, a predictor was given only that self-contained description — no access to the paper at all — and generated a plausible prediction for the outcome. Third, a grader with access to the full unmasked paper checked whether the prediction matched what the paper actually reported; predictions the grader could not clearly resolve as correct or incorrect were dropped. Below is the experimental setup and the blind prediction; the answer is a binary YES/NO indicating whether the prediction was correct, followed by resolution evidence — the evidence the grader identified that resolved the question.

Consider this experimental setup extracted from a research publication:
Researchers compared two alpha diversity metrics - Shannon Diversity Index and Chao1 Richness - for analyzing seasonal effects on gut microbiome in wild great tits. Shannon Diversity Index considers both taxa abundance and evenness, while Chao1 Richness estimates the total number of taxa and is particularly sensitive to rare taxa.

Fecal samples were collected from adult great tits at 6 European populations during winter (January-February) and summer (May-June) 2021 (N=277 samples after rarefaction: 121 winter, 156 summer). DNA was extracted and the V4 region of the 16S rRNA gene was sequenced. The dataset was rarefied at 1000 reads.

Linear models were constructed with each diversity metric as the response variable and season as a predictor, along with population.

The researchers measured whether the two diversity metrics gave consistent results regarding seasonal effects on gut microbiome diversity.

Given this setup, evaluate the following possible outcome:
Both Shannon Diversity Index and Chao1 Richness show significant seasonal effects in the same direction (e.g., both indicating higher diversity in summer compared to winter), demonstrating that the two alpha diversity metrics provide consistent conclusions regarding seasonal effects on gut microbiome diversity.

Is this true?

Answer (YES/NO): NO